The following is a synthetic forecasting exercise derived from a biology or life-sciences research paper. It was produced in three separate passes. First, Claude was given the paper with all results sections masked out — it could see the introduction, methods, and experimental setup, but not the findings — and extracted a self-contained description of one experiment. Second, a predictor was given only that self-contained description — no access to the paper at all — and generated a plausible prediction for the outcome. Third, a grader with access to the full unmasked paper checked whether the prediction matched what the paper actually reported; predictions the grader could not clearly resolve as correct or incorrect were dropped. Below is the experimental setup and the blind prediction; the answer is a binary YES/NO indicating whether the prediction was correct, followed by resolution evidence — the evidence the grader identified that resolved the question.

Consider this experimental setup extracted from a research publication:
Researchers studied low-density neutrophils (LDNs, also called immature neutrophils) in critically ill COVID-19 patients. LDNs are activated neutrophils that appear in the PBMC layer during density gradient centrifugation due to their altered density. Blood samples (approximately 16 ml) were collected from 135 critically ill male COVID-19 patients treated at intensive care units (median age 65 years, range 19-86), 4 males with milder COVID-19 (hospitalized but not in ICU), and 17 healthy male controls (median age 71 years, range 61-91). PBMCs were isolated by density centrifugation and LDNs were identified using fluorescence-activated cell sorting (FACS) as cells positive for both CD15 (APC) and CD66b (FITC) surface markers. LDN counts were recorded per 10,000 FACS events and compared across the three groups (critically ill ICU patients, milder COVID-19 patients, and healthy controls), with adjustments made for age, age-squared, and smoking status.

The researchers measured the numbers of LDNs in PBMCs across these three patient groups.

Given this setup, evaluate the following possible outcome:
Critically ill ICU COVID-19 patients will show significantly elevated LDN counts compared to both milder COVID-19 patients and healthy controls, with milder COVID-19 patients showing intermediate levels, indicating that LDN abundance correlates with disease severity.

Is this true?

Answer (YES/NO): NO